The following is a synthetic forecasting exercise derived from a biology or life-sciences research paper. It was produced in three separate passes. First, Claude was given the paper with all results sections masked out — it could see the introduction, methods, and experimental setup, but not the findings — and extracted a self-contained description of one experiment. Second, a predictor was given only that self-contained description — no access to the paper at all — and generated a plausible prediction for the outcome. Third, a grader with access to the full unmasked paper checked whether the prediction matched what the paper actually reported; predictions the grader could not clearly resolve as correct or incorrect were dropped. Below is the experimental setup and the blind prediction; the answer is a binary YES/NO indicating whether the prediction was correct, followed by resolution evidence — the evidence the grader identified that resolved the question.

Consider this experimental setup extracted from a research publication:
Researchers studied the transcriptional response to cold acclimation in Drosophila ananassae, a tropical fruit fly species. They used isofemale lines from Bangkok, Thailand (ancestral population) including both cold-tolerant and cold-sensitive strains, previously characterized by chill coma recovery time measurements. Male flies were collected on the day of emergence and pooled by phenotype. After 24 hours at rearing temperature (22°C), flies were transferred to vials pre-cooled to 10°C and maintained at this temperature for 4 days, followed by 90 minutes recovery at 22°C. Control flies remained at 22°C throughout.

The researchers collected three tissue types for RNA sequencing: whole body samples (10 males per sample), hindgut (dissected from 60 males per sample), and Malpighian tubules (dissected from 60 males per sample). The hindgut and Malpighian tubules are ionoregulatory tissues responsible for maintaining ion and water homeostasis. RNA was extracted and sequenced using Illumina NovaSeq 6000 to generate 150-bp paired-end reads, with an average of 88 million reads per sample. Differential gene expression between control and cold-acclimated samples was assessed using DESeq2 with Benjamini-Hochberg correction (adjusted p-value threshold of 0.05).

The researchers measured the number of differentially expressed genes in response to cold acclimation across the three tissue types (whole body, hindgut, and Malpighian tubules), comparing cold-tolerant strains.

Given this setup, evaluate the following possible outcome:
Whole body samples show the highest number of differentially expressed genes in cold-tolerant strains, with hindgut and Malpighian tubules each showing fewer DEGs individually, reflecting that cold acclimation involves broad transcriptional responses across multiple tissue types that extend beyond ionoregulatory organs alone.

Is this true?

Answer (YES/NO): YES